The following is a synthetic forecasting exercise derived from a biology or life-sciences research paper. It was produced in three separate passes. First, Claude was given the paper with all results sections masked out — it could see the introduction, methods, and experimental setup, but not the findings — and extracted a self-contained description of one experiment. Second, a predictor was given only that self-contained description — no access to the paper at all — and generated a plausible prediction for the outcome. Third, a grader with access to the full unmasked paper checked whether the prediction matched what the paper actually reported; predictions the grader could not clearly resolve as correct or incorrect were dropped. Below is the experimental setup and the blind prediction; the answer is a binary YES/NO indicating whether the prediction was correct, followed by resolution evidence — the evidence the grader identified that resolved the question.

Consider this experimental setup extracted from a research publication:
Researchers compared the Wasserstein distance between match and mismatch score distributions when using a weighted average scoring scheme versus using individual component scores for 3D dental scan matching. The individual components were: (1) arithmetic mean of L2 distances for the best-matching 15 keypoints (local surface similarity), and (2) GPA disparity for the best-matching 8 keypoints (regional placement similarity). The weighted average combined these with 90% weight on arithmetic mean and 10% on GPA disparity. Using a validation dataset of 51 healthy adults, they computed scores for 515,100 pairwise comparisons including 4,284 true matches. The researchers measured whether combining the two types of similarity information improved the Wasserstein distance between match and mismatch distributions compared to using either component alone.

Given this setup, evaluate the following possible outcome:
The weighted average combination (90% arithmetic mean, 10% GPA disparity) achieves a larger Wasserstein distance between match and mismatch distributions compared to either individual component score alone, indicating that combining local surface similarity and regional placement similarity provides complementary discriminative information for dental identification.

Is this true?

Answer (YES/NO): NO